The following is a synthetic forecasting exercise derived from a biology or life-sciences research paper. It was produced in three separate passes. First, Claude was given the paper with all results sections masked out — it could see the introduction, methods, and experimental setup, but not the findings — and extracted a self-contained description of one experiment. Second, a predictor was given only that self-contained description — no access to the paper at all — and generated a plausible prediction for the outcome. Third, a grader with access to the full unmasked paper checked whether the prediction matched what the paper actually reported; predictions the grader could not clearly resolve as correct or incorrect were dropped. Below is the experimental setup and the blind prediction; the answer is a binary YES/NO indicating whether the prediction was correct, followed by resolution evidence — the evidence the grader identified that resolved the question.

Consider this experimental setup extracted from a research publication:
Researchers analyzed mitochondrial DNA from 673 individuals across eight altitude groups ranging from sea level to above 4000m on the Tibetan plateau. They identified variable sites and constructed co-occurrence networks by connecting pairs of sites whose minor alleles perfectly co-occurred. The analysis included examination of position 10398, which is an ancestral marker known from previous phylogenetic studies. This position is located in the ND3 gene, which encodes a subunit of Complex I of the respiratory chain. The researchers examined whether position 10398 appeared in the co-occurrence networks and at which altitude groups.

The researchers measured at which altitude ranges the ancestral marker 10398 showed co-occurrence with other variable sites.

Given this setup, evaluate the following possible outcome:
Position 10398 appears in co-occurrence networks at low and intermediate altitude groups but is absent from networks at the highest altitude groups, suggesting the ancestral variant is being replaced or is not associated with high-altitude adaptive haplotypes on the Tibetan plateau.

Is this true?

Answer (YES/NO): NO